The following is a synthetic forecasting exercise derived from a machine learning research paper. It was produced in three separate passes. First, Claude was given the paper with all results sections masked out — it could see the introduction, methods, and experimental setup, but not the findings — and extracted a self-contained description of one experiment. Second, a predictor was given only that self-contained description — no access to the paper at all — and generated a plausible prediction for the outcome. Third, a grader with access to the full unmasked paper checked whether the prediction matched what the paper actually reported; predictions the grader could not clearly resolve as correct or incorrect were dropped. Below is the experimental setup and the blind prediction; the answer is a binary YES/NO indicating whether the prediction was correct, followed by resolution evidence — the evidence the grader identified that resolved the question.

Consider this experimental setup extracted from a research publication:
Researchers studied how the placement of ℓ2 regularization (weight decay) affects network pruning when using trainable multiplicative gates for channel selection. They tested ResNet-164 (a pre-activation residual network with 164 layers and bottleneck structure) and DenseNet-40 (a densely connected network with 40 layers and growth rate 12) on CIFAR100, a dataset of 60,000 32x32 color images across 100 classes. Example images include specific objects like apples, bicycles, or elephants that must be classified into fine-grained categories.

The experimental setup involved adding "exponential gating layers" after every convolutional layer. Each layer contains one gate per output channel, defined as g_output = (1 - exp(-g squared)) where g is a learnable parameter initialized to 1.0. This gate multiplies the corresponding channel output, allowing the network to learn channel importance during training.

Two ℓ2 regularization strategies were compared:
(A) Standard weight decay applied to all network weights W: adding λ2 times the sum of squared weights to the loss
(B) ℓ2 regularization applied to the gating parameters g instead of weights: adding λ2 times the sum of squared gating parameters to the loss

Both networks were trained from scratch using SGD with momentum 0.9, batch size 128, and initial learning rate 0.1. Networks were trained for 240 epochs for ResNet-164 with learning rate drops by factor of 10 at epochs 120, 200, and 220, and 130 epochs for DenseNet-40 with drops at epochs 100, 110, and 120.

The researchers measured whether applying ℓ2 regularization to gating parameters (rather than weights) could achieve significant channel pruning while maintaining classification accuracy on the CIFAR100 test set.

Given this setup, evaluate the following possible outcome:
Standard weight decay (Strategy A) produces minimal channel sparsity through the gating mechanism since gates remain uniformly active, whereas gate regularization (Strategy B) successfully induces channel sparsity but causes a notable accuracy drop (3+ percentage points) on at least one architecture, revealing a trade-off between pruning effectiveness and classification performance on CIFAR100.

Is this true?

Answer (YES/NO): NO